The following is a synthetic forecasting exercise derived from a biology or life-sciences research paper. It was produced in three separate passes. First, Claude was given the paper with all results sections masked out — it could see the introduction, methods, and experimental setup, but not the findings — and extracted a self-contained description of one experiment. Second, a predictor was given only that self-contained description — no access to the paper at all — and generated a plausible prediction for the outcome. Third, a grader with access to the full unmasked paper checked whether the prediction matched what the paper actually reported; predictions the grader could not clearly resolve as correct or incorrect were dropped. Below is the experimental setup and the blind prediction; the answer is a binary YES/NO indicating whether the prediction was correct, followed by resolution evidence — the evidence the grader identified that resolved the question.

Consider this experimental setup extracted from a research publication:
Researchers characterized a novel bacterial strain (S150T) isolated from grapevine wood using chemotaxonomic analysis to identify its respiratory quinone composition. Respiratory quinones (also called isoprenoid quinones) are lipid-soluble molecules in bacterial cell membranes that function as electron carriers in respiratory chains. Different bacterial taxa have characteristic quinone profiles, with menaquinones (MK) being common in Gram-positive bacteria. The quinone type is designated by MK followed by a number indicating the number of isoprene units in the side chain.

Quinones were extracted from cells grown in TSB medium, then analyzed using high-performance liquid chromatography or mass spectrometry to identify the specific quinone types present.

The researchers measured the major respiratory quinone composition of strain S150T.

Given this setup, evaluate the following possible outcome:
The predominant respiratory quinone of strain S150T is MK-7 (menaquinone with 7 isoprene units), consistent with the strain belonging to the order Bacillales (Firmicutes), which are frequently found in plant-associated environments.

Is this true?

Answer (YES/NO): YES